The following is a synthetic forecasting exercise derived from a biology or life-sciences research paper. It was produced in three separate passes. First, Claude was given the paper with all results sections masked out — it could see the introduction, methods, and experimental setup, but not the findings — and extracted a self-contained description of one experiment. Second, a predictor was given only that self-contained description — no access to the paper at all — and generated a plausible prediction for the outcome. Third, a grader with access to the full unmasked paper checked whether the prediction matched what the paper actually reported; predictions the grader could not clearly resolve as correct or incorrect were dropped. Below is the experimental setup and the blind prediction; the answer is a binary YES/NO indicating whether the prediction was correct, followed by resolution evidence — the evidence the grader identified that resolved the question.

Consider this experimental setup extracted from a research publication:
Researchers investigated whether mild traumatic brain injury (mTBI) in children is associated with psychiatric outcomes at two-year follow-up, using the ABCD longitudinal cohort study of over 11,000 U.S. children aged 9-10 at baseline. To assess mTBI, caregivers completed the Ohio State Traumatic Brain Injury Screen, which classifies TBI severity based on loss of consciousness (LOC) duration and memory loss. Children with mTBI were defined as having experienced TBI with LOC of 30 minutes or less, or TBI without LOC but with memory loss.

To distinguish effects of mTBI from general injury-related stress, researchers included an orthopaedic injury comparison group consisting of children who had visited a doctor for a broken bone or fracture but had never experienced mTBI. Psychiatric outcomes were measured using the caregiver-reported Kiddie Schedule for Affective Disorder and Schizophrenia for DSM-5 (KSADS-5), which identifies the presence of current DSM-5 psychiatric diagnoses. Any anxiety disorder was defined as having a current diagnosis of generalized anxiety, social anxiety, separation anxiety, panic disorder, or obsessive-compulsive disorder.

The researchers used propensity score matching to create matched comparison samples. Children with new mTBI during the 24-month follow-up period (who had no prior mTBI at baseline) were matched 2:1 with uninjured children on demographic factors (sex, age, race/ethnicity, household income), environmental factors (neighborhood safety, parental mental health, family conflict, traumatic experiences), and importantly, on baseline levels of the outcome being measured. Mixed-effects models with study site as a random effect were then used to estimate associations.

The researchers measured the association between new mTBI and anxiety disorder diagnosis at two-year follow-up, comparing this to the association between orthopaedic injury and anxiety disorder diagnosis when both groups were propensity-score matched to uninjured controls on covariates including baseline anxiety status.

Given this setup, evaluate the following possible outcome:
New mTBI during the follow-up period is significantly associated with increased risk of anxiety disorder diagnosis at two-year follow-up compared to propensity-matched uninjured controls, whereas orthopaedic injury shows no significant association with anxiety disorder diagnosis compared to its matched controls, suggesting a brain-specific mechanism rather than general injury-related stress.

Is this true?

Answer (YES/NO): YES